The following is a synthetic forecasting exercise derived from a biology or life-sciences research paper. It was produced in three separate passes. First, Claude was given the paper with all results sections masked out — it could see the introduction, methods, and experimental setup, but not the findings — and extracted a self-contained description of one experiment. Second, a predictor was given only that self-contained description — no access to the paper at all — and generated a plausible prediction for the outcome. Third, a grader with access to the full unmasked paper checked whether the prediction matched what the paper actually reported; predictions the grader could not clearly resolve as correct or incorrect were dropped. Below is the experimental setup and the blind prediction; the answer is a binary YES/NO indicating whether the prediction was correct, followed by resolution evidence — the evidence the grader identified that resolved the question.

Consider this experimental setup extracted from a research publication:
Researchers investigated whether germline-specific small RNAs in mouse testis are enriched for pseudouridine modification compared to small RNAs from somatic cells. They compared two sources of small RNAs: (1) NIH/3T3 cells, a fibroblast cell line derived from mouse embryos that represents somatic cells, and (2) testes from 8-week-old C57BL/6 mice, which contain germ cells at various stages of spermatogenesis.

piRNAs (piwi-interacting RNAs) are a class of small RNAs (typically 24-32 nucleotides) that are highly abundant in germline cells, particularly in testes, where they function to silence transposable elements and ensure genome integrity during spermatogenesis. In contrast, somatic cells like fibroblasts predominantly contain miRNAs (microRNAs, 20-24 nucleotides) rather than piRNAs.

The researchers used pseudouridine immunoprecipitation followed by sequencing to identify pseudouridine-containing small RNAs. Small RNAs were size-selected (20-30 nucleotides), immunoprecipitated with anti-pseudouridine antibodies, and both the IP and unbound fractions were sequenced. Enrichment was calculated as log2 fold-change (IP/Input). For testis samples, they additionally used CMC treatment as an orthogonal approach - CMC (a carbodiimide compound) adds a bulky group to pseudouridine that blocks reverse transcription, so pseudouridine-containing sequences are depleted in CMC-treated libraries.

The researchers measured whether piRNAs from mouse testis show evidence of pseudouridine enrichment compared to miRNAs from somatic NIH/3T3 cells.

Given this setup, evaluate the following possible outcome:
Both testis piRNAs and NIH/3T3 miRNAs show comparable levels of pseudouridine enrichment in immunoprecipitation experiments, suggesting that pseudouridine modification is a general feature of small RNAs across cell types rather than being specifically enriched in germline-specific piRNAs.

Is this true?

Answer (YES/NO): NO